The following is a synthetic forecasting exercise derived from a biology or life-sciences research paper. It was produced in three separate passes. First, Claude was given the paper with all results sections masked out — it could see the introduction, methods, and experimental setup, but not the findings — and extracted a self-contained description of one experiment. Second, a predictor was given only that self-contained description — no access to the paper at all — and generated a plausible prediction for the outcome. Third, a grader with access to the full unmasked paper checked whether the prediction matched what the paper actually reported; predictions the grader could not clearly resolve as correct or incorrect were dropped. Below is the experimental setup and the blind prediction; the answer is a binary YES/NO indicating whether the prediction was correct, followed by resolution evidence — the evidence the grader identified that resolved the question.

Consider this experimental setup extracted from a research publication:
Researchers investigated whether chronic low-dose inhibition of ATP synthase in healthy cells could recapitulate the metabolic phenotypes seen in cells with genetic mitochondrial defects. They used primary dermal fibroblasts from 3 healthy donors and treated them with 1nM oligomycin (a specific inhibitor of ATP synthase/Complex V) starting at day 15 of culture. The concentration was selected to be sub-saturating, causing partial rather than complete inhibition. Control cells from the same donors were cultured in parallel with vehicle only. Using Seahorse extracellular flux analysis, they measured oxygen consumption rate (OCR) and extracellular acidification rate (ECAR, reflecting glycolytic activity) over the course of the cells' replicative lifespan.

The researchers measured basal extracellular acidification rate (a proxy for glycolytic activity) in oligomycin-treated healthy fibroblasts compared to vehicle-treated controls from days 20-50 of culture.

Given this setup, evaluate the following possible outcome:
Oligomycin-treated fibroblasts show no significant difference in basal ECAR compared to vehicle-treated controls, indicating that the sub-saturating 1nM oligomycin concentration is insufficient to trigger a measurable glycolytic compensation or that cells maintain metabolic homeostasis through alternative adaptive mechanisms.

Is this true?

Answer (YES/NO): NO